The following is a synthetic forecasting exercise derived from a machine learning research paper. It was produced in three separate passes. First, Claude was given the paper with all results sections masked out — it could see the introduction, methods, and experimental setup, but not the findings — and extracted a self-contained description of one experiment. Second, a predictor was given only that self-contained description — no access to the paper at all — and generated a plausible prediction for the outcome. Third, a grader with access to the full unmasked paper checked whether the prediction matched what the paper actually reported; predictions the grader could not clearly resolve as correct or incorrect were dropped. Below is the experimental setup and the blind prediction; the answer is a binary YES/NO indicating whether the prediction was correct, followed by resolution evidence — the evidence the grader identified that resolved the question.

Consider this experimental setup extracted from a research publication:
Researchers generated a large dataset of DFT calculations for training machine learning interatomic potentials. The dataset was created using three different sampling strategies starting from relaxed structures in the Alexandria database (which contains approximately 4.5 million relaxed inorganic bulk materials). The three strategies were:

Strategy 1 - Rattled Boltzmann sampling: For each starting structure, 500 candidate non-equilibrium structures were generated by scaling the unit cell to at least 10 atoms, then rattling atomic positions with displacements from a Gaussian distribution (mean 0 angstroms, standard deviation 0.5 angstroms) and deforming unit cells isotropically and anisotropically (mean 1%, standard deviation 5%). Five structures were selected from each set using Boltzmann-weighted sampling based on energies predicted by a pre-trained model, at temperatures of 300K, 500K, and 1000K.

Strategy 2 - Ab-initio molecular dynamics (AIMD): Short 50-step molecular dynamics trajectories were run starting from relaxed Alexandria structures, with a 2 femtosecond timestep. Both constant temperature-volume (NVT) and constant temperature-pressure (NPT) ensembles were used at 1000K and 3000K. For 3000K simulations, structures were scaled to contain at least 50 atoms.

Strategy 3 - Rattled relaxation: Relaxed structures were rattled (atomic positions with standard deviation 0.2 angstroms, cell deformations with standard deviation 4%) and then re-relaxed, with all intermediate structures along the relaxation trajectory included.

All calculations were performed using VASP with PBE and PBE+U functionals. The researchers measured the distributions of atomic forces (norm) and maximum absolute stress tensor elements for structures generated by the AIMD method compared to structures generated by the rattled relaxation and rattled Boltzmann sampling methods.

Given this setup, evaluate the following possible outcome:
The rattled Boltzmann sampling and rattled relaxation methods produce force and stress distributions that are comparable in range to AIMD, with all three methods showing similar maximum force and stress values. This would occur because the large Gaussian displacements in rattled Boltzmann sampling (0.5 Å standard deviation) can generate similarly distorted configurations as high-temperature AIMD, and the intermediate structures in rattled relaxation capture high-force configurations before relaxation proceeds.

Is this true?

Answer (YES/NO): NO